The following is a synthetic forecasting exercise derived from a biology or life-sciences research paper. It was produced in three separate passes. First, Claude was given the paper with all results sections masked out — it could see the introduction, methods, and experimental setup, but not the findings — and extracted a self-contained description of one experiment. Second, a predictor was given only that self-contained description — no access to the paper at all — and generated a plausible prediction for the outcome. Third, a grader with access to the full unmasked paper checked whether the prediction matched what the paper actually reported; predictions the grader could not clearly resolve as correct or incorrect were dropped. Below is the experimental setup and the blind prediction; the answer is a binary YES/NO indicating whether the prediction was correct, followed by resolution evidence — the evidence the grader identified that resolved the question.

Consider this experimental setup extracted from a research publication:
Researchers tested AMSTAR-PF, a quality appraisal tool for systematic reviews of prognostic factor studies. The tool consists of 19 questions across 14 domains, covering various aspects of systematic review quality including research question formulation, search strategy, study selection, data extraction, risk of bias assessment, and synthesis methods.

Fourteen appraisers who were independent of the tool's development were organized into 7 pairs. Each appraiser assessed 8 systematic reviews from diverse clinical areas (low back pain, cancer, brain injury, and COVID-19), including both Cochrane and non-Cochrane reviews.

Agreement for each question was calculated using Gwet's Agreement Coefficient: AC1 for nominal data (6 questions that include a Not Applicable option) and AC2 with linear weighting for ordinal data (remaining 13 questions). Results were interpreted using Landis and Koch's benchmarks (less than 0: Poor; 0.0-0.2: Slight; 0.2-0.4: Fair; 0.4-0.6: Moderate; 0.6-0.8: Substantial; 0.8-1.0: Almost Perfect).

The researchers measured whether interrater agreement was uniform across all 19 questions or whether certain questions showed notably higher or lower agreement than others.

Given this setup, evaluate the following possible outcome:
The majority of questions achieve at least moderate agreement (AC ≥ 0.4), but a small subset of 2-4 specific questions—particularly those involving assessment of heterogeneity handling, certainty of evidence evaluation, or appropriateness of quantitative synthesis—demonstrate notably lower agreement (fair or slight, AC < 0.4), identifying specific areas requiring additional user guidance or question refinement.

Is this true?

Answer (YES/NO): NO